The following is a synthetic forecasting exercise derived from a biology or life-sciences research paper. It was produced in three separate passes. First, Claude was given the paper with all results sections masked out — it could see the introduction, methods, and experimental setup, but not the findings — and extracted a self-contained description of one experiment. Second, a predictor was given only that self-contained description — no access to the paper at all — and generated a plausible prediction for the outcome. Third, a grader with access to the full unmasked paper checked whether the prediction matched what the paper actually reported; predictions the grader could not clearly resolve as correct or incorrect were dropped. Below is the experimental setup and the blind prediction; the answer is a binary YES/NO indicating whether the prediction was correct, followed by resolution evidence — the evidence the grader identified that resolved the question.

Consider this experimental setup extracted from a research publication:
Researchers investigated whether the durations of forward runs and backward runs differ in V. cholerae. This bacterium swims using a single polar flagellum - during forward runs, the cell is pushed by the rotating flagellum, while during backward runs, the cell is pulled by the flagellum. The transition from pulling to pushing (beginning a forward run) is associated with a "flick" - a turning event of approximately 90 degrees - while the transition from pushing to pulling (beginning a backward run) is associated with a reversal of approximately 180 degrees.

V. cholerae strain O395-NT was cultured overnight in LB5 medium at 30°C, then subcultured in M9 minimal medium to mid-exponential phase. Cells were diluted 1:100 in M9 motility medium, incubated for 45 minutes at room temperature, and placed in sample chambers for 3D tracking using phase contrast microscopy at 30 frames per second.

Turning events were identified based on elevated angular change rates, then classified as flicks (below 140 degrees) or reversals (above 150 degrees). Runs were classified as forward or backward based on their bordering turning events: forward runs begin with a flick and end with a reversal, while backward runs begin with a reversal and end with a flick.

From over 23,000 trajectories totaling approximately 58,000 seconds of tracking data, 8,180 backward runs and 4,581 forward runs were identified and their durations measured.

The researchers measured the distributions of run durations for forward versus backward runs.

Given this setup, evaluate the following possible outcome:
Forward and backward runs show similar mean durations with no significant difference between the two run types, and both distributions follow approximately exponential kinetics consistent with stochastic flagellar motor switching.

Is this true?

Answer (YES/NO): NO